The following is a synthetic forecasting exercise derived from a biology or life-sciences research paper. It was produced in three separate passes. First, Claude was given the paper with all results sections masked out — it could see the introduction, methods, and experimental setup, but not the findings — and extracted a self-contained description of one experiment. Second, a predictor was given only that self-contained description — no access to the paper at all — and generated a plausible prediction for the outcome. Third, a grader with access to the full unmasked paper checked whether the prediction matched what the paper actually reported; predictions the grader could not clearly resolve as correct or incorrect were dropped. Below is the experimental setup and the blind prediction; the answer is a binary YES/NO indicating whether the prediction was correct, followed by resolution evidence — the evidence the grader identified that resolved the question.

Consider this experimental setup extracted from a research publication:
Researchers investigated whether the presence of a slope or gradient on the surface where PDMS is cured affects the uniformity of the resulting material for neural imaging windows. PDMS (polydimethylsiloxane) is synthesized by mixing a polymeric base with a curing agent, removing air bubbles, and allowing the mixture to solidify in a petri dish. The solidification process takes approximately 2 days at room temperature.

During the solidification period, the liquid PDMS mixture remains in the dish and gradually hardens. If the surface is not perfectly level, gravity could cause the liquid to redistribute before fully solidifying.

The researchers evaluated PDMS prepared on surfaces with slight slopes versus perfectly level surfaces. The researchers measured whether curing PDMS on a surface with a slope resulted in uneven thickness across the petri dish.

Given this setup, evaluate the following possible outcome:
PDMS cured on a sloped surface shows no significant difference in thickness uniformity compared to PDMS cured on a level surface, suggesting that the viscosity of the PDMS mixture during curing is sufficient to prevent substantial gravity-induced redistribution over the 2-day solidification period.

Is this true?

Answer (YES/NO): NO